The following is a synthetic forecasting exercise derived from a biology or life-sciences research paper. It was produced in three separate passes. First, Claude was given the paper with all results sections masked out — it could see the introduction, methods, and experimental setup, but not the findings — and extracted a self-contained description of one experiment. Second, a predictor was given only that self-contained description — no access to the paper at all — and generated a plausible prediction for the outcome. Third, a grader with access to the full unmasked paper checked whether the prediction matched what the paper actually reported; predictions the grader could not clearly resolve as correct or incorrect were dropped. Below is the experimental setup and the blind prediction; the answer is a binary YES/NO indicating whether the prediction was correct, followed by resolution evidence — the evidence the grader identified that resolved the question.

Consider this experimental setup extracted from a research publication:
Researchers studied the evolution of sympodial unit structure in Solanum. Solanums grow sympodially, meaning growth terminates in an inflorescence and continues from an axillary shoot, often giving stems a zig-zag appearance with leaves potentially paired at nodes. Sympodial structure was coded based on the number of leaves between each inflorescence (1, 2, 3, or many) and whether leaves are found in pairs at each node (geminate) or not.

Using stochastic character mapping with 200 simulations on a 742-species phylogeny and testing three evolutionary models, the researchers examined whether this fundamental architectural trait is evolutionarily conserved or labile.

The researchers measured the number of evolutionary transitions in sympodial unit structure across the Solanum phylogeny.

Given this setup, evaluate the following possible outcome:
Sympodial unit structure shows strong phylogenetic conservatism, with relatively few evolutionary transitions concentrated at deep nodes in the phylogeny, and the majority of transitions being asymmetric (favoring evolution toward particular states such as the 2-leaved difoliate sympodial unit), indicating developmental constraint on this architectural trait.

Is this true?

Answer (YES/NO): NO